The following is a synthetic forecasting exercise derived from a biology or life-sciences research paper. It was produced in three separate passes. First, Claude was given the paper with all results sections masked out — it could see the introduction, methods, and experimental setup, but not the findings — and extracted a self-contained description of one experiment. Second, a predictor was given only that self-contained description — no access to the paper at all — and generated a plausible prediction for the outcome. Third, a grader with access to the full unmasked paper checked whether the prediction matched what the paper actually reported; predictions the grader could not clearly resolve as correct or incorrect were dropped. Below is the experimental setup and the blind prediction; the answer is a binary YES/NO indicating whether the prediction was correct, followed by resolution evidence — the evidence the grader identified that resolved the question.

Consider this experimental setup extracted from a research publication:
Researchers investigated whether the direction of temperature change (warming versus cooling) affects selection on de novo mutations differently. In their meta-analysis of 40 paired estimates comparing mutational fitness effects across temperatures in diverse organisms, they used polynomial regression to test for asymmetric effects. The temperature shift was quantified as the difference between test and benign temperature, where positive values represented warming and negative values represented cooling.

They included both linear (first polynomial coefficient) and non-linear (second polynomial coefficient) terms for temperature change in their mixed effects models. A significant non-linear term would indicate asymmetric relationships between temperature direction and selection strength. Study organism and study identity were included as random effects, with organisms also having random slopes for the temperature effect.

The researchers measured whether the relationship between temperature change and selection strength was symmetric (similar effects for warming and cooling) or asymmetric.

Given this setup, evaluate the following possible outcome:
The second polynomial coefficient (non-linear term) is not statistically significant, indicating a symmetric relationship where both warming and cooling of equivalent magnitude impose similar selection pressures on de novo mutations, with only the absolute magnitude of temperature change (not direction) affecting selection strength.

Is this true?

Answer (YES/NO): NO